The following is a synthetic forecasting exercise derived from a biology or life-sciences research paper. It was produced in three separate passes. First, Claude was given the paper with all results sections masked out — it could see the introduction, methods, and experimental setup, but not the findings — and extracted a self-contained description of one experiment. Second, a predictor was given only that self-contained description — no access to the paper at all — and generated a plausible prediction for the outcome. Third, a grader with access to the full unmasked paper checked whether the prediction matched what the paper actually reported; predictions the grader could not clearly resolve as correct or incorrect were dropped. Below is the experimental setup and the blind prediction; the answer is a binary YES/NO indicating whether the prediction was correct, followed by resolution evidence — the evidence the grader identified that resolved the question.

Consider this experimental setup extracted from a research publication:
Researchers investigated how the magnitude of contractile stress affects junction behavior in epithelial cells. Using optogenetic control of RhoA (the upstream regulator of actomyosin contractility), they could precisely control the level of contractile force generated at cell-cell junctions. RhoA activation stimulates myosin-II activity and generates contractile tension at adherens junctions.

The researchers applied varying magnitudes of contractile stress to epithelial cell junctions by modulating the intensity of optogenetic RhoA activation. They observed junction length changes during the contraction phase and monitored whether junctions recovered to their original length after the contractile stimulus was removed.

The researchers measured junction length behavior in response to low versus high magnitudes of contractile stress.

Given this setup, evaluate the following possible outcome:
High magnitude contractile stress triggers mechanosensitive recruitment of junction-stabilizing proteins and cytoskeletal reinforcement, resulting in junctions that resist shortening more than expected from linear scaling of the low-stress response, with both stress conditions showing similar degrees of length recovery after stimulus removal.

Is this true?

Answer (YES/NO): NO